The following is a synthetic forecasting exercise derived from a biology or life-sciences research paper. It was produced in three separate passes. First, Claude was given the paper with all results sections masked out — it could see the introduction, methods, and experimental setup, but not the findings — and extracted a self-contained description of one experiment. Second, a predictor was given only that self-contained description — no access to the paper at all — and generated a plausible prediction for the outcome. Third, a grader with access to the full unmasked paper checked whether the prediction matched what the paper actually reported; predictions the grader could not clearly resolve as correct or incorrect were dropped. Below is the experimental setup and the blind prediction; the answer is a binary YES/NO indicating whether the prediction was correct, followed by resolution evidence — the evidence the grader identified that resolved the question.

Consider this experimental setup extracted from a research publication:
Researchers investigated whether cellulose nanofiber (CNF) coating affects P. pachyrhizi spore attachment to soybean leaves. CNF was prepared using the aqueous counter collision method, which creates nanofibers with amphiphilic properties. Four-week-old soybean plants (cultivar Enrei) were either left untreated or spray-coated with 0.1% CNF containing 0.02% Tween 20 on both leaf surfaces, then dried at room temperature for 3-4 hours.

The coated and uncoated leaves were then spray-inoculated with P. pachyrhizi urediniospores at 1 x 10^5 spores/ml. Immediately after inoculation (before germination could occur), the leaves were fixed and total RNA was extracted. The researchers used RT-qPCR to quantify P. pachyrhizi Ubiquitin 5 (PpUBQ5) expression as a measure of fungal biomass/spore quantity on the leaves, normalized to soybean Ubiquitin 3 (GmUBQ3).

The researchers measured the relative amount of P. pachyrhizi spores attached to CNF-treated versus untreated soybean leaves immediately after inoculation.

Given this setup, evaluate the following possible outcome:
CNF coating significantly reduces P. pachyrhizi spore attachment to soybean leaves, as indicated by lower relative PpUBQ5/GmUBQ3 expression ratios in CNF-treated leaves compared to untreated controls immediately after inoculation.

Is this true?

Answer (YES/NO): NO